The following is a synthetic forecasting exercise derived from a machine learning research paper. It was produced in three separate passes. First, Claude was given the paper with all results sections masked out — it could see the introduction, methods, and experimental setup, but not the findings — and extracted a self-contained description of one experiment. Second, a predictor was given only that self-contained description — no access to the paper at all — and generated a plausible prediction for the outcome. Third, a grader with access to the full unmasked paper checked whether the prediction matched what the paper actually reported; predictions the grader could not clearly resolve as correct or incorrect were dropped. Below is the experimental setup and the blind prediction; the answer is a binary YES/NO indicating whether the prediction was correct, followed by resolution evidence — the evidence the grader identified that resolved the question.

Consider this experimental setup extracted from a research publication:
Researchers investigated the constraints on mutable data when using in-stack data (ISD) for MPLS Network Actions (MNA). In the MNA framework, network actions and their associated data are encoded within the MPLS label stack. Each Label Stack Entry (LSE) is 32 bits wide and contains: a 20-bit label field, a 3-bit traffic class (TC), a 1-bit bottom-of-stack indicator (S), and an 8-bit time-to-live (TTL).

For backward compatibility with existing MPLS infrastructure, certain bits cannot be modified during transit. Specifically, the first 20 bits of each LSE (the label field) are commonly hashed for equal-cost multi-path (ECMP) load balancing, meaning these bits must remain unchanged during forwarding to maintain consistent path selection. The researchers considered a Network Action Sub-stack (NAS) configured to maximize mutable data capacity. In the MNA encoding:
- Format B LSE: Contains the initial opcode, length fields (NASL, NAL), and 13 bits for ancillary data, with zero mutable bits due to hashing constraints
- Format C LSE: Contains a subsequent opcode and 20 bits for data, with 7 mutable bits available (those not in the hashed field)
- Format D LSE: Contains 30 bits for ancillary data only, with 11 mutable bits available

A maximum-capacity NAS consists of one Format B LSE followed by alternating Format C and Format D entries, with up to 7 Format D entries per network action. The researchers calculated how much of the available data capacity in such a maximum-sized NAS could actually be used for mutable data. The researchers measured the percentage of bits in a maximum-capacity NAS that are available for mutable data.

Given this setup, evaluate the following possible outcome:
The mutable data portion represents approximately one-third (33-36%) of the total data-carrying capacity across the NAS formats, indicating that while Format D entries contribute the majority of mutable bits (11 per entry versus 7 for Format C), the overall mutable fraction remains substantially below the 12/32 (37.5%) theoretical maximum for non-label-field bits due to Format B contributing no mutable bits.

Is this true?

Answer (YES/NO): NO